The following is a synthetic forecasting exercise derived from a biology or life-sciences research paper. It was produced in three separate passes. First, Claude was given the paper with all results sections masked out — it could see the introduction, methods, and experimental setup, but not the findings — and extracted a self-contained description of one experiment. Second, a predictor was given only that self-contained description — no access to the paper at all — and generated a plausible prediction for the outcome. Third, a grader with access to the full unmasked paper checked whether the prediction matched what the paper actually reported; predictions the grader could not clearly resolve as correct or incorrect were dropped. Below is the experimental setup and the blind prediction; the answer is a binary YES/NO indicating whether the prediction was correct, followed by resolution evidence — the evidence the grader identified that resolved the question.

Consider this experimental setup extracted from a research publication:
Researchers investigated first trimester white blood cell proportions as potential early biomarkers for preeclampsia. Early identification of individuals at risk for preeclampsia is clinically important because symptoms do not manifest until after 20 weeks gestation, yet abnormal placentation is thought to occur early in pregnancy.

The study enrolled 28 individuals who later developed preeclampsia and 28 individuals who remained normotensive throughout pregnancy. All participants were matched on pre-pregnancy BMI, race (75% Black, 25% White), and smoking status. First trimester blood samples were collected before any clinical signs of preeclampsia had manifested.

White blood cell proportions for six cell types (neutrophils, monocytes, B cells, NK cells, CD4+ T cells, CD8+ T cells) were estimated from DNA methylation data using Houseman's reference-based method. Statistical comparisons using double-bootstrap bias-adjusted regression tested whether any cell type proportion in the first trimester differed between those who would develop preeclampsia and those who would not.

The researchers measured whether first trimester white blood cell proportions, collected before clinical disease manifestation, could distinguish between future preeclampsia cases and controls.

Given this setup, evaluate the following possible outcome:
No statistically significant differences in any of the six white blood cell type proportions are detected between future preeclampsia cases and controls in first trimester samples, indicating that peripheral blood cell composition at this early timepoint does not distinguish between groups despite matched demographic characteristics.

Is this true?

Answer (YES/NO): NO